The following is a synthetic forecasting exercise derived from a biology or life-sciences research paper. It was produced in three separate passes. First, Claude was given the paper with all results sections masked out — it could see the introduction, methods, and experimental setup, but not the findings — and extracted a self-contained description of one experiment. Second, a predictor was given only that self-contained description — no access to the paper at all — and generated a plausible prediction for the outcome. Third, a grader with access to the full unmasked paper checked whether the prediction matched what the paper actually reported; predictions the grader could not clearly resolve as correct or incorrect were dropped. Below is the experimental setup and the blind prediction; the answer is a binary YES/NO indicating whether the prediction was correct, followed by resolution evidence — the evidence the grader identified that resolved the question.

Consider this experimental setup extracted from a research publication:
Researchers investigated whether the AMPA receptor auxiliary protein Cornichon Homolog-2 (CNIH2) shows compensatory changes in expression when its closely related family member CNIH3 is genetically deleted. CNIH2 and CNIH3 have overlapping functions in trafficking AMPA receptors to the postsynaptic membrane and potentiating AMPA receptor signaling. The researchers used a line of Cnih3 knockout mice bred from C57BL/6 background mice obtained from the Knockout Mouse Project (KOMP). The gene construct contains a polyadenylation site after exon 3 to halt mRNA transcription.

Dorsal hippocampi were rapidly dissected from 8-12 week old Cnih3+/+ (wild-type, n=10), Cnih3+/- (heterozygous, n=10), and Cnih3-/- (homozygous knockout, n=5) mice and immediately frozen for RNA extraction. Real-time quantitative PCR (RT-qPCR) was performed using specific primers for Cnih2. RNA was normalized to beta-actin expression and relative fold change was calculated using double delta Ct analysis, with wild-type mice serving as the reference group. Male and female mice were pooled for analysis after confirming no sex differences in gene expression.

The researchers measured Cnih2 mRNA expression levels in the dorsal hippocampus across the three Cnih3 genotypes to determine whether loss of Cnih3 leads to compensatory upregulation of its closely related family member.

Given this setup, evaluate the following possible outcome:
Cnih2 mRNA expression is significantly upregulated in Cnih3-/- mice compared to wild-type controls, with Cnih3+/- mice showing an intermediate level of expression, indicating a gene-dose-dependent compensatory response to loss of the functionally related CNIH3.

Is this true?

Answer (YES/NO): NO